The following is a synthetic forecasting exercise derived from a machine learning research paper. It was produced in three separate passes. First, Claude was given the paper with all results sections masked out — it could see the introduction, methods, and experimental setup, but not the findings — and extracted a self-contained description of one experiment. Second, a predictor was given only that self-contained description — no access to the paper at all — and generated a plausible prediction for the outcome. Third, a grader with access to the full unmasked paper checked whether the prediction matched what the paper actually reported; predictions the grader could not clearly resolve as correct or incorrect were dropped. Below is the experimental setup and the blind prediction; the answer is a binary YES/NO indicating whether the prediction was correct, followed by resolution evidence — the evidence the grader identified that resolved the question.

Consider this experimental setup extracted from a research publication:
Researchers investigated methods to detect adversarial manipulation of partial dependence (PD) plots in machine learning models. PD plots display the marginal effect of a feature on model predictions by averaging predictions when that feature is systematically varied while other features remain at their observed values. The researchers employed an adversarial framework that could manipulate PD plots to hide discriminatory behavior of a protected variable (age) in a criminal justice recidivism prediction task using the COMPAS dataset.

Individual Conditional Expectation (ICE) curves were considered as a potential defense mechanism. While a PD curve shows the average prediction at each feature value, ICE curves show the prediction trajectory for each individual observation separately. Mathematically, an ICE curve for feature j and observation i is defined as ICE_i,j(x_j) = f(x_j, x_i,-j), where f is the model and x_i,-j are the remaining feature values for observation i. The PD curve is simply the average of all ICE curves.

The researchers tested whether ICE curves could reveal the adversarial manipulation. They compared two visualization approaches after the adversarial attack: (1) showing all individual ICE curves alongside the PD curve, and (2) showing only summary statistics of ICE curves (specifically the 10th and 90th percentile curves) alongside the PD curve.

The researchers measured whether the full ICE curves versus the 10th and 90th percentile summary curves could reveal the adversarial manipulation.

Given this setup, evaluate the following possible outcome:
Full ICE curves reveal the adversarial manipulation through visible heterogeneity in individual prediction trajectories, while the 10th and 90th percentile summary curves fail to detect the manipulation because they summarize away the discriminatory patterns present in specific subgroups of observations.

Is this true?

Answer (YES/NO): YES